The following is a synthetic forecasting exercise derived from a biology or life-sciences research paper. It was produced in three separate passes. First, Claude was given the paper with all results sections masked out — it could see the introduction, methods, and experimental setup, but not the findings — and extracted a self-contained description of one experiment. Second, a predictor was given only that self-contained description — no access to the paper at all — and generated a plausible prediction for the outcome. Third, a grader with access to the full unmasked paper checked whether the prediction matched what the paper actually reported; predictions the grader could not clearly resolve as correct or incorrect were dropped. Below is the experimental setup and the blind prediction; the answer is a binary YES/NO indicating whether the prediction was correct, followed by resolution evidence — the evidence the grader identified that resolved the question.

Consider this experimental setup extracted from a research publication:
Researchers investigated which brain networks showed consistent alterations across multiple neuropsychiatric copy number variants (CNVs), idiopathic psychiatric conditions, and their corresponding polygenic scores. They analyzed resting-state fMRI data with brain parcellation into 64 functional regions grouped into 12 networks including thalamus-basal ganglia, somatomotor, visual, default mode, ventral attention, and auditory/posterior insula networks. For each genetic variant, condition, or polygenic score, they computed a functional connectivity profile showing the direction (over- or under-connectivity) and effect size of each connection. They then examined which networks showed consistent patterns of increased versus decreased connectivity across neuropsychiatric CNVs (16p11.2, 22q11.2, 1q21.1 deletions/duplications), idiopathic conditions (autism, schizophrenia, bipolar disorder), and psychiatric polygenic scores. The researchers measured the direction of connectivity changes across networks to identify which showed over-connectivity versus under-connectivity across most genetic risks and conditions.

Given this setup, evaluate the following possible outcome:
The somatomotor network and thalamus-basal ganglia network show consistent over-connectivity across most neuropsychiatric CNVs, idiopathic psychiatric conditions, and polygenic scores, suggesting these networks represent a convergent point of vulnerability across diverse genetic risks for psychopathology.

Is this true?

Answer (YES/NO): YES